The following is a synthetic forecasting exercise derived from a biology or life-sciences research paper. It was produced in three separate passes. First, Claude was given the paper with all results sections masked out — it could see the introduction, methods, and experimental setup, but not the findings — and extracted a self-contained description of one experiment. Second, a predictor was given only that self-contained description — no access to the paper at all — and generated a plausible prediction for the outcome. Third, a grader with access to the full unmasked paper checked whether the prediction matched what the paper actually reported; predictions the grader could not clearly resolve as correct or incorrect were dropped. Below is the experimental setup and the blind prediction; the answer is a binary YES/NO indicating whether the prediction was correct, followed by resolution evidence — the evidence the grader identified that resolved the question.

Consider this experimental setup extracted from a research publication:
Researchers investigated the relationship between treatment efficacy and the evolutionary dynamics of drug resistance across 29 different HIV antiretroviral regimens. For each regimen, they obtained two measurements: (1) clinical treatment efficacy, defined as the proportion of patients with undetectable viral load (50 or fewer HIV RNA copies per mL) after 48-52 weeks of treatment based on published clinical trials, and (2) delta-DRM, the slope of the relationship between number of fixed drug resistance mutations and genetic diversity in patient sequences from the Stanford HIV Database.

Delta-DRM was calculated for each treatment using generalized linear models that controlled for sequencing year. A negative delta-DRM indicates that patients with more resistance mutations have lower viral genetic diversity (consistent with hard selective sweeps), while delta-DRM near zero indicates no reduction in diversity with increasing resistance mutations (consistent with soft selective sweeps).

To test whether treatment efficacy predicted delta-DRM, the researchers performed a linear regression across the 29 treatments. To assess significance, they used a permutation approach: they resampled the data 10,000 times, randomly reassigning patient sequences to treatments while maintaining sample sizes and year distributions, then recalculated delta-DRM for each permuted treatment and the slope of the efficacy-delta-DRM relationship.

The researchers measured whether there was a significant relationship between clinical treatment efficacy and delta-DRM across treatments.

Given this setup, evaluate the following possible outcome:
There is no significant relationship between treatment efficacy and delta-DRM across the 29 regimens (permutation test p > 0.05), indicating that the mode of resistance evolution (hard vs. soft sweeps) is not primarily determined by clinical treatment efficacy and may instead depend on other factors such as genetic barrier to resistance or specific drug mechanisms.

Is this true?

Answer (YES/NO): NO